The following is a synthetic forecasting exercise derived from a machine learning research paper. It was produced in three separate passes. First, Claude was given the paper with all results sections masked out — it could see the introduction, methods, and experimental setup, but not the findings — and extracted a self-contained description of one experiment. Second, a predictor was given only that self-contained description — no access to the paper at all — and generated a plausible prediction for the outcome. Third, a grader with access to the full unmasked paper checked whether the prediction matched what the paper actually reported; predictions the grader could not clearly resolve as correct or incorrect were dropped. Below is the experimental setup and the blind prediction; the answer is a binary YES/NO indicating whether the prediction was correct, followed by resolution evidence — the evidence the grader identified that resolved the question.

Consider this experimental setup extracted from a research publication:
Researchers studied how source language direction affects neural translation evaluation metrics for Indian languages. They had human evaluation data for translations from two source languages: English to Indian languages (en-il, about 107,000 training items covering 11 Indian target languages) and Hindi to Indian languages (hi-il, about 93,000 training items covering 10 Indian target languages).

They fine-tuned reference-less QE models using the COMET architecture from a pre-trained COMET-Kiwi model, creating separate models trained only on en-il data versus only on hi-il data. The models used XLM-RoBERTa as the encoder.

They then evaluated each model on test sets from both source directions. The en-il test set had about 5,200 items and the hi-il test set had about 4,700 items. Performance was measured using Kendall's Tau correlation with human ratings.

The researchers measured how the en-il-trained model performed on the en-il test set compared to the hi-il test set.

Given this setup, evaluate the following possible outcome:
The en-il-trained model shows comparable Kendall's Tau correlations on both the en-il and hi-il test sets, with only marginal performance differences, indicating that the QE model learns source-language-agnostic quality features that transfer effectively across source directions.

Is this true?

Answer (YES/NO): NO